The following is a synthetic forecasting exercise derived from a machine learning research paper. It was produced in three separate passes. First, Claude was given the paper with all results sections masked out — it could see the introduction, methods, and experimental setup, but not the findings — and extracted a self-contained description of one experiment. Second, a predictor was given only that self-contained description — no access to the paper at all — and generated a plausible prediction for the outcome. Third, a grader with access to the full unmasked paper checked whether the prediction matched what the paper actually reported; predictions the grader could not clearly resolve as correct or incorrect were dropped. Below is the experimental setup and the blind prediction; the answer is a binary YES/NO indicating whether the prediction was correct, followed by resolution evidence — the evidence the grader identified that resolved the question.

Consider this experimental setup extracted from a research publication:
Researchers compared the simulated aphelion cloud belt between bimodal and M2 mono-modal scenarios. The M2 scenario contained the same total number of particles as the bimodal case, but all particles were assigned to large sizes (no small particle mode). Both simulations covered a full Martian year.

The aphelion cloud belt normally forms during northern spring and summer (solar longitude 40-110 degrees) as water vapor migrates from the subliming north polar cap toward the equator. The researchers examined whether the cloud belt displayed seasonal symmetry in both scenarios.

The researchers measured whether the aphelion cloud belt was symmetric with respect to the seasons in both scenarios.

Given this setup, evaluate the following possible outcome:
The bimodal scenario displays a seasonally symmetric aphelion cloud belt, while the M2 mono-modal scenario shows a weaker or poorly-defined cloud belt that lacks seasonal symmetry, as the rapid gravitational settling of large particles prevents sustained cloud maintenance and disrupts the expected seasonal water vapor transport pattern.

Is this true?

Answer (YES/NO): NO